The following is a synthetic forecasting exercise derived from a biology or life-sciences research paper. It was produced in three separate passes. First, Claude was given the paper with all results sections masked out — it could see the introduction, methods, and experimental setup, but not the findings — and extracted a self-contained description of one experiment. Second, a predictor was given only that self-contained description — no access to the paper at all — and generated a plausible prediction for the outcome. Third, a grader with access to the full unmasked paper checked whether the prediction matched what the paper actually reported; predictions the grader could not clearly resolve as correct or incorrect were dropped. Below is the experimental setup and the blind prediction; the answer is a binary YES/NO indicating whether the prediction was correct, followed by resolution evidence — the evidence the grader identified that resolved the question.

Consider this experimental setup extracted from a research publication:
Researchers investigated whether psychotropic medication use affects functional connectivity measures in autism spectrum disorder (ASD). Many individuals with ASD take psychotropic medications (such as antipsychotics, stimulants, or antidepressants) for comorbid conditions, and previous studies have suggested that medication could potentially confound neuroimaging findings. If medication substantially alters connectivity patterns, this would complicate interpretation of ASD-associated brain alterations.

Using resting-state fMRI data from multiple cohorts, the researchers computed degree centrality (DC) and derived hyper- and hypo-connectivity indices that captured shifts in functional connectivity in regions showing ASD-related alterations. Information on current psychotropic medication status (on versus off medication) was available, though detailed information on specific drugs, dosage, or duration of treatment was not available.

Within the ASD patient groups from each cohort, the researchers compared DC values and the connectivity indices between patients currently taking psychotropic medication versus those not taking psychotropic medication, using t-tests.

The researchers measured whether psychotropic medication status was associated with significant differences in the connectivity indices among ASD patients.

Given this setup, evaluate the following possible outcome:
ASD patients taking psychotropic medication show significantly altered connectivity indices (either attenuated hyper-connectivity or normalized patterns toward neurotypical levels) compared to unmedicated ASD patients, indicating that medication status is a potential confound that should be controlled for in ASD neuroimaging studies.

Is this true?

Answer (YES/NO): NO